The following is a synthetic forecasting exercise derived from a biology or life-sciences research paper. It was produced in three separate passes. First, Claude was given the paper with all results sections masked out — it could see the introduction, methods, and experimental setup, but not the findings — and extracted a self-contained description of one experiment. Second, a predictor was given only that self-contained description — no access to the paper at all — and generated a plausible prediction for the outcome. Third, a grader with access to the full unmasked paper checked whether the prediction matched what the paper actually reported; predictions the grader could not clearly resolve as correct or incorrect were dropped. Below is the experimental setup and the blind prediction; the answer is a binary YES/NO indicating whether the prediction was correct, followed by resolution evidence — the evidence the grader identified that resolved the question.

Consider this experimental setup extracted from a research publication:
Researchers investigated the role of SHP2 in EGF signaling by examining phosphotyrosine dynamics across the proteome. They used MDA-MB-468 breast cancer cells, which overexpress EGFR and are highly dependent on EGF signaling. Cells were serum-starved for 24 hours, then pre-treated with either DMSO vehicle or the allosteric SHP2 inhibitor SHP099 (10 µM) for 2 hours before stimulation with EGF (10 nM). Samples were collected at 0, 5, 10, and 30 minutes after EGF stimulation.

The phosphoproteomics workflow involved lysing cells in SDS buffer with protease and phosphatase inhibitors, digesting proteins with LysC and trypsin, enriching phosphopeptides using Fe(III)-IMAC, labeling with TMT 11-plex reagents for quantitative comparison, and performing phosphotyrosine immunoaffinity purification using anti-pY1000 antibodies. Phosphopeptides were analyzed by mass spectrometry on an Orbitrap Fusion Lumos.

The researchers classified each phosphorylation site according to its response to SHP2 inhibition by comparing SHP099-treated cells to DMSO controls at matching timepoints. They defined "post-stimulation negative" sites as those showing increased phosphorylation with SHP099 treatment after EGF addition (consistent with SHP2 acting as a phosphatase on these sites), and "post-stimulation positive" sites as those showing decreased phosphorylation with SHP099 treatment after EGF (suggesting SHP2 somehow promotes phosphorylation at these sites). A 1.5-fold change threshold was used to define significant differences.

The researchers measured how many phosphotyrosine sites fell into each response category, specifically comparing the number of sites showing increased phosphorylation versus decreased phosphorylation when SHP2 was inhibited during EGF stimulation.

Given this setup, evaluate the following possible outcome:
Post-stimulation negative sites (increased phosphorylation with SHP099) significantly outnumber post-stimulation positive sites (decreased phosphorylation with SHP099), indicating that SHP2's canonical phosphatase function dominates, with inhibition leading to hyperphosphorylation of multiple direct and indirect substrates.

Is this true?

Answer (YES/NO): NO